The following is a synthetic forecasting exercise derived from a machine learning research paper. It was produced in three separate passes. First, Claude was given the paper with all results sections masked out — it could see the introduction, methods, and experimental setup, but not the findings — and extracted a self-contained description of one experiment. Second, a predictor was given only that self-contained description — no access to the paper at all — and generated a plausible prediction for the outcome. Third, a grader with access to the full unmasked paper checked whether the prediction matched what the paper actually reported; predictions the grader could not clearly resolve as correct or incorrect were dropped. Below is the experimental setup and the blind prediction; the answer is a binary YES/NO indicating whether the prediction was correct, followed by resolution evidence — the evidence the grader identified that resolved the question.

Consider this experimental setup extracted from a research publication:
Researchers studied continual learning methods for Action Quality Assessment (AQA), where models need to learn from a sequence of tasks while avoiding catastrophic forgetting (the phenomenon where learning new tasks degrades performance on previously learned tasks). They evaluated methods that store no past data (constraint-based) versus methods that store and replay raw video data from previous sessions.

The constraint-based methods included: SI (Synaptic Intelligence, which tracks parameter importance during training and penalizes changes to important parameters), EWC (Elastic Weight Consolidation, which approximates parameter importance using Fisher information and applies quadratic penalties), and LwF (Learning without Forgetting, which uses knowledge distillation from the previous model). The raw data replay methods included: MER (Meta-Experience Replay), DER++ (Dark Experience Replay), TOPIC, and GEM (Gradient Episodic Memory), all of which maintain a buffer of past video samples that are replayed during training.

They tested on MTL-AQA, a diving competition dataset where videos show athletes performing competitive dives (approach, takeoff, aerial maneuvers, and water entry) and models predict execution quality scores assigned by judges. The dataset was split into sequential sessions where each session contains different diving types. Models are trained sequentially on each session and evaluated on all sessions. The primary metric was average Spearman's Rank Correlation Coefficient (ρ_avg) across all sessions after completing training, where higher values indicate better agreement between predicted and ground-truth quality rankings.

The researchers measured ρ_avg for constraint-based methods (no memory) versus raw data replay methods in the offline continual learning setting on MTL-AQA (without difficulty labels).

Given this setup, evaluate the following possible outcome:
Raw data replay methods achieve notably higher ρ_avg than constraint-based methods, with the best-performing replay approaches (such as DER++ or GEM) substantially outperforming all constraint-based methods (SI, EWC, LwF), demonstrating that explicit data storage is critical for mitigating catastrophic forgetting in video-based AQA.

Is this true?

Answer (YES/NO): YES